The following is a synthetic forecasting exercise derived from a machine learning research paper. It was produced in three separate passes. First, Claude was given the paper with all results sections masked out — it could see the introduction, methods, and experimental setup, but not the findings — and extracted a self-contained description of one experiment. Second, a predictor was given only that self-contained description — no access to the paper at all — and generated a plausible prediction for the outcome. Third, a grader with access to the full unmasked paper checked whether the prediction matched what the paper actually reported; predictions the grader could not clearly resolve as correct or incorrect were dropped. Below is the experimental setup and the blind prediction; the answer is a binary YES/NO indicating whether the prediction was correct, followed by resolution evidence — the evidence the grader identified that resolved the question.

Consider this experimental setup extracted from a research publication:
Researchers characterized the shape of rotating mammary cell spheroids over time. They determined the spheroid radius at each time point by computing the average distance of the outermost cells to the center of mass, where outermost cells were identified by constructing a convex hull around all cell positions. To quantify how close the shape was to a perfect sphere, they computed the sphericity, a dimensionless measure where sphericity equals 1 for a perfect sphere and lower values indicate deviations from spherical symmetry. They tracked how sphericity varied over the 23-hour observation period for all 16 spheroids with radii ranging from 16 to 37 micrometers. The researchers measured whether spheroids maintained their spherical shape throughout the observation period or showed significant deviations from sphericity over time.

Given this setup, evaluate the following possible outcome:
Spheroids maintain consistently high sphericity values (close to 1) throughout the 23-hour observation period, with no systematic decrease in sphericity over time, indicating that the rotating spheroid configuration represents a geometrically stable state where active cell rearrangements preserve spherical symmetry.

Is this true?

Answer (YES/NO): YES